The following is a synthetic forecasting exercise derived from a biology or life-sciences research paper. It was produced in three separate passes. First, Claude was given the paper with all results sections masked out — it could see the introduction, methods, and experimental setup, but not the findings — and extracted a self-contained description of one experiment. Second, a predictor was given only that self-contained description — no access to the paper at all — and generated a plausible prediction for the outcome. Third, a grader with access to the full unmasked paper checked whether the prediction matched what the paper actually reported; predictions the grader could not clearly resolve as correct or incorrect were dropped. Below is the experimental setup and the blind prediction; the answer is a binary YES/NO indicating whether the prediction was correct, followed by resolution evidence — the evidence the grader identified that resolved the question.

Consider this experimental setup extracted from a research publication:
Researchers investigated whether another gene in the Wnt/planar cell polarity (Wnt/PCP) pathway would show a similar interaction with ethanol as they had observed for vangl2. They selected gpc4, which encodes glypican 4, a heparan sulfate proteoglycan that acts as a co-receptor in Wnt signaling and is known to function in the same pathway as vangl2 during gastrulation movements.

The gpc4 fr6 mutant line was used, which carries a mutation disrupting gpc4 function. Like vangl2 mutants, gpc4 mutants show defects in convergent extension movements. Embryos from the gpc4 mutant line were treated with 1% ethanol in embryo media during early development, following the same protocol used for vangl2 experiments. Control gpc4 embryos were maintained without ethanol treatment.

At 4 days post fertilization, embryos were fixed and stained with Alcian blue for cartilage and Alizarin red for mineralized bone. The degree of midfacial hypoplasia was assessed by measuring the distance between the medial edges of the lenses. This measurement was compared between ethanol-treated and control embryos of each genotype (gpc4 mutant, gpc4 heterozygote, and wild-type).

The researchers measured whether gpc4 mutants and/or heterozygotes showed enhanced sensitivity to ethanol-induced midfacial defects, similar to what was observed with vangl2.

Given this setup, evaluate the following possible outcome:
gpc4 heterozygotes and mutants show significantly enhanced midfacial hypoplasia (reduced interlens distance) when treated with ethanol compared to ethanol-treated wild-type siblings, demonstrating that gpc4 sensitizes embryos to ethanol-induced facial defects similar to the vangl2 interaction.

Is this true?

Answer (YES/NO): NO